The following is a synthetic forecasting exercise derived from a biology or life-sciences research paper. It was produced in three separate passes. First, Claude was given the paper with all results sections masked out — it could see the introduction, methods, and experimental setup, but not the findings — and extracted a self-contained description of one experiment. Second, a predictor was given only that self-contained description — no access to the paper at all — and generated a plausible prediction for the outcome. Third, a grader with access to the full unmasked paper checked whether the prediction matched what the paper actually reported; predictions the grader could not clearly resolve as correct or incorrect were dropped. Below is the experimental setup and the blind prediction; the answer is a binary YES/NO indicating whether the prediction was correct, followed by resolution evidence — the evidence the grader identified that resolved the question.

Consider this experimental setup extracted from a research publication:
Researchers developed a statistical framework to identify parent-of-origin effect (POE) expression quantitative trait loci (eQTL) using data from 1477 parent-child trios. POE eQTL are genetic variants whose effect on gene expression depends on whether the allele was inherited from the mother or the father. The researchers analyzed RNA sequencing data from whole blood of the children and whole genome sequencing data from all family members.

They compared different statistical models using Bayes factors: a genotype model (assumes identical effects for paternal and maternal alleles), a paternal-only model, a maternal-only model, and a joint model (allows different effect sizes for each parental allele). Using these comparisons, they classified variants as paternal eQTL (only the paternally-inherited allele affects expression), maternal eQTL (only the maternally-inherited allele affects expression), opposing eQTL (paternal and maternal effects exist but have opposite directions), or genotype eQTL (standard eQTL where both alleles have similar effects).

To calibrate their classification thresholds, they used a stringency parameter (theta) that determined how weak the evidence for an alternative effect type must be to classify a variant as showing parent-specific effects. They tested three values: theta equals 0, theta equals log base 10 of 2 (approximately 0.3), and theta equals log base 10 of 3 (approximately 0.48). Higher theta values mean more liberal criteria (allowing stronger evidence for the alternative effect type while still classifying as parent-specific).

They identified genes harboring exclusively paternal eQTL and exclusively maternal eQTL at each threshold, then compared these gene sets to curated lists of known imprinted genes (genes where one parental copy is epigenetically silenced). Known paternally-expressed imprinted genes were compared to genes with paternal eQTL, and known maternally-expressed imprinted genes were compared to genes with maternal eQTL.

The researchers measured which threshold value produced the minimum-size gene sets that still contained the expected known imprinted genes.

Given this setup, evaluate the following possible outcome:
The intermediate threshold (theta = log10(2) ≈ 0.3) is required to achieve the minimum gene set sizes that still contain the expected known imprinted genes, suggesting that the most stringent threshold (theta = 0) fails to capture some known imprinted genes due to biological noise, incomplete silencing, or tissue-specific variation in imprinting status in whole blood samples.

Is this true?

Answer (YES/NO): YES